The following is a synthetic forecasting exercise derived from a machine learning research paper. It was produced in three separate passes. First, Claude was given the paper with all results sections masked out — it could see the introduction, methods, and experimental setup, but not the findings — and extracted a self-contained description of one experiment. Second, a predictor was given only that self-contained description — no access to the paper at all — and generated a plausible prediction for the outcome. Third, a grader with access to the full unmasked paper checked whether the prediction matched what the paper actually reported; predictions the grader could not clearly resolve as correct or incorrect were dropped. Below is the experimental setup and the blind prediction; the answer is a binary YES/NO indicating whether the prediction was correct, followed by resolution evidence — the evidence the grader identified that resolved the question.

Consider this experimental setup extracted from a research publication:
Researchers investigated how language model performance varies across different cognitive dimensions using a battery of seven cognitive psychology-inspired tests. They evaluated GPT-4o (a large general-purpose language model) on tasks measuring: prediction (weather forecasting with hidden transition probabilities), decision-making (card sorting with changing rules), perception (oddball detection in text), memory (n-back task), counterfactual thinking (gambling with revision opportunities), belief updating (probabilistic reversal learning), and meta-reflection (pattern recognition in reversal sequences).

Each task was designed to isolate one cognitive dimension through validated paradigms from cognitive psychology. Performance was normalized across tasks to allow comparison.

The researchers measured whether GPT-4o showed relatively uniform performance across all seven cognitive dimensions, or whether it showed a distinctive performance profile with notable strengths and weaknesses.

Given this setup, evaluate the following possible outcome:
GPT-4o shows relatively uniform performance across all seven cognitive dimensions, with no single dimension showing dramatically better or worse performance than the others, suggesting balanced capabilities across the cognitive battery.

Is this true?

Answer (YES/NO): NO